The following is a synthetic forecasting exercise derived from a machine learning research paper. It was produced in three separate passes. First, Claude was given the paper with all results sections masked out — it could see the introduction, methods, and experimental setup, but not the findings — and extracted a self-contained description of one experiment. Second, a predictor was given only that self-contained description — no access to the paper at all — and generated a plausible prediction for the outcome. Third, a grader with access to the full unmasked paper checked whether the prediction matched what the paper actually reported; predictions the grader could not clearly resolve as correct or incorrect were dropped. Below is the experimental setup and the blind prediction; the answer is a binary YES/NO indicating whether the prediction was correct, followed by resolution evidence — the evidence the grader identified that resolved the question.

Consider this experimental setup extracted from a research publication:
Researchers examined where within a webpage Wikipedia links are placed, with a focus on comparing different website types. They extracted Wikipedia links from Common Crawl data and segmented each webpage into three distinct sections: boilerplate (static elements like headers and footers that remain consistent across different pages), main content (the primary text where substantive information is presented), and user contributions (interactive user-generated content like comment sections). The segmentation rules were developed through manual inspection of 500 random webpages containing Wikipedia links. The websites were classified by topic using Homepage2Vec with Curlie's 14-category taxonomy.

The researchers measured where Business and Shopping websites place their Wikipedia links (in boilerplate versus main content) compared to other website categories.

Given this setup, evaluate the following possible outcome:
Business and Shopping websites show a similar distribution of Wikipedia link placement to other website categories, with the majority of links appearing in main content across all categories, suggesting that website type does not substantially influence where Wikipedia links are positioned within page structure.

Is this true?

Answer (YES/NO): NO